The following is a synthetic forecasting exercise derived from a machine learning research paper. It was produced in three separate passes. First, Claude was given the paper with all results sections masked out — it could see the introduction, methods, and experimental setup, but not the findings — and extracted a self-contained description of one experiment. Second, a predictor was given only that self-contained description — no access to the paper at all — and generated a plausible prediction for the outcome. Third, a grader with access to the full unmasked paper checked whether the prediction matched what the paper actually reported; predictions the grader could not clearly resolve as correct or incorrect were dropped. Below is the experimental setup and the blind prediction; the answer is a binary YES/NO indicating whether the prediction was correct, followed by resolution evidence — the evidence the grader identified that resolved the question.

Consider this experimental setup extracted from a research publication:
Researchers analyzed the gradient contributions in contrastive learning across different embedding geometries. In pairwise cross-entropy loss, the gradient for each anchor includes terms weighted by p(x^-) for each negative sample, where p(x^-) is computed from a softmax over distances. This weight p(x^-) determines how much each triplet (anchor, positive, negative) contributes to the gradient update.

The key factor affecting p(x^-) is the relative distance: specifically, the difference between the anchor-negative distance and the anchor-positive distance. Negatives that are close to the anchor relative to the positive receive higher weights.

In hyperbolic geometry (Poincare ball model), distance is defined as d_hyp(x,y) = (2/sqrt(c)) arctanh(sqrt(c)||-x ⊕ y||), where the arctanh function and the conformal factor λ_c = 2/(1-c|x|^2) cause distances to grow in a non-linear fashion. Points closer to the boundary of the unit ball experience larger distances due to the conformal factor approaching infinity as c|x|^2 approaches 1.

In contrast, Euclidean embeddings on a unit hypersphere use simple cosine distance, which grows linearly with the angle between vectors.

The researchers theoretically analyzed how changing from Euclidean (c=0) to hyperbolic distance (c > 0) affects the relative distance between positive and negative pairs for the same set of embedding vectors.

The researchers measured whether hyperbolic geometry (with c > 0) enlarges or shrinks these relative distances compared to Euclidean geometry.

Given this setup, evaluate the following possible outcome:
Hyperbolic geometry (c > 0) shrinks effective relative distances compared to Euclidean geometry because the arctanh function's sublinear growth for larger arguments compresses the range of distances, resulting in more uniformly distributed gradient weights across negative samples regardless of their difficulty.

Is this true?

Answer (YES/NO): NO